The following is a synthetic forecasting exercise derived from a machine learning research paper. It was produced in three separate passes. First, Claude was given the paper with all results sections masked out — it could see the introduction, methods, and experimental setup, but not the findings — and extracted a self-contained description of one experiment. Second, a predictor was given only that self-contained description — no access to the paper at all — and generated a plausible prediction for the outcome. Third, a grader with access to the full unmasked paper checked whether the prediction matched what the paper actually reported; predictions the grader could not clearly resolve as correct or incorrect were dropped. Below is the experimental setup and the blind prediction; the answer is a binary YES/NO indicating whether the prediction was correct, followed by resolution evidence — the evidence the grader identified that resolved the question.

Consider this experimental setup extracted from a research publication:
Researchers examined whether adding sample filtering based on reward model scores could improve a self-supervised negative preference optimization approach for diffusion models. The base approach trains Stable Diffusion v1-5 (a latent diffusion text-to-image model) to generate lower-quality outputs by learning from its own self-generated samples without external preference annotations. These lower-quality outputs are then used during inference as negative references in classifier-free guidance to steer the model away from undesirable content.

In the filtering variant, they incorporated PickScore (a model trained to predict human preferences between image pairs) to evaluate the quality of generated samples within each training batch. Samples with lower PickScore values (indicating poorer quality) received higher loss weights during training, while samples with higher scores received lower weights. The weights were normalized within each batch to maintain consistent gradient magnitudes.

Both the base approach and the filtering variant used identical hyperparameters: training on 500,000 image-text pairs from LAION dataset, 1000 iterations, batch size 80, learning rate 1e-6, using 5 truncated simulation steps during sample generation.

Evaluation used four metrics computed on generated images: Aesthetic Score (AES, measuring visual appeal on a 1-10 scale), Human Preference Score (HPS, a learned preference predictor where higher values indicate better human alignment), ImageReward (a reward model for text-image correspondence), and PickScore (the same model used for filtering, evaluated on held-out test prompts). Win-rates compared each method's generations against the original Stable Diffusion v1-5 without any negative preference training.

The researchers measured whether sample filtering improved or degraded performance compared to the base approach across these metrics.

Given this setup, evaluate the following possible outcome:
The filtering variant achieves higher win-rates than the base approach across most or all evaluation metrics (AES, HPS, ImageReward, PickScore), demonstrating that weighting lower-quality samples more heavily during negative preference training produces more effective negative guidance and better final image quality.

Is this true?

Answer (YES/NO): YES